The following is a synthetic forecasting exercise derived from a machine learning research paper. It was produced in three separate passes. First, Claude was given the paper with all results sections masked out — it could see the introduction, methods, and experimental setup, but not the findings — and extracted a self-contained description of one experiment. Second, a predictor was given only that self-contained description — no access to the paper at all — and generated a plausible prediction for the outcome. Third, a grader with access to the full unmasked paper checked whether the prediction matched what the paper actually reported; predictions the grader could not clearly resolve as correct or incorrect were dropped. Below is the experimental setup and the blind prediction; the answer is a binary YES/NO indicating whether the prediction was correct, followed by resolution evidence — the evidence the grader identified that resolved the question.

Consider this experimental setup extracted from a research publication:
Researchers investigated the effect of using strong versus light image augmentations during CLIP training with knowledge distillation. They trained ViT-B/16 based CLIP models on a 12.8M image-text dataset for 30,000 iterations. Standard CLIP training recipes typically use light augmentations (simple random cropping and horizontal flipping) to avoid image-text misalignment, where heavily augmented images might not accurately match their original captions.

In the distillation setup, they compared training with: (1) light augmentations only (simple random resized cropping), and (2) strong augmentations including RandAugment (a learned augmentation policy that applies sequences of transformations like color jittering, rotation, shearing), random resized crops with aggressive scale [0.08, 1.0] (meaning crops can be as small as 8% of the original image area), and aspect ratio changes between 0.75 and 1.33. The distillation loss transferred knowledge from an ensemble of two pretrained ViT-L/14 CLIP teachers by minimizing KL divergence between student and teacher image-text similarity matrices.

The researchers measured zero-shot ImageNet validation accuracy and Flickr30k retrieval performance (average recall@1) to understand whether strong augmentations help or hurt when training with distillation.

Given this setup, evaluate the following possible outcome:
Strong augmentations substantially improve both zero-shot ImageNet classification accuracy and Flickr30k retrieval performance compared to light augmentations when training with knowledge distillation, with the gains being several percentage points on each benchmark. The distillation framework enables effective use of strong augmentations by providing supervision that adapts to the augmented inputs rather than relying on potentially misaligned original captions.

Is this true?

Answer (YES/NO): YES